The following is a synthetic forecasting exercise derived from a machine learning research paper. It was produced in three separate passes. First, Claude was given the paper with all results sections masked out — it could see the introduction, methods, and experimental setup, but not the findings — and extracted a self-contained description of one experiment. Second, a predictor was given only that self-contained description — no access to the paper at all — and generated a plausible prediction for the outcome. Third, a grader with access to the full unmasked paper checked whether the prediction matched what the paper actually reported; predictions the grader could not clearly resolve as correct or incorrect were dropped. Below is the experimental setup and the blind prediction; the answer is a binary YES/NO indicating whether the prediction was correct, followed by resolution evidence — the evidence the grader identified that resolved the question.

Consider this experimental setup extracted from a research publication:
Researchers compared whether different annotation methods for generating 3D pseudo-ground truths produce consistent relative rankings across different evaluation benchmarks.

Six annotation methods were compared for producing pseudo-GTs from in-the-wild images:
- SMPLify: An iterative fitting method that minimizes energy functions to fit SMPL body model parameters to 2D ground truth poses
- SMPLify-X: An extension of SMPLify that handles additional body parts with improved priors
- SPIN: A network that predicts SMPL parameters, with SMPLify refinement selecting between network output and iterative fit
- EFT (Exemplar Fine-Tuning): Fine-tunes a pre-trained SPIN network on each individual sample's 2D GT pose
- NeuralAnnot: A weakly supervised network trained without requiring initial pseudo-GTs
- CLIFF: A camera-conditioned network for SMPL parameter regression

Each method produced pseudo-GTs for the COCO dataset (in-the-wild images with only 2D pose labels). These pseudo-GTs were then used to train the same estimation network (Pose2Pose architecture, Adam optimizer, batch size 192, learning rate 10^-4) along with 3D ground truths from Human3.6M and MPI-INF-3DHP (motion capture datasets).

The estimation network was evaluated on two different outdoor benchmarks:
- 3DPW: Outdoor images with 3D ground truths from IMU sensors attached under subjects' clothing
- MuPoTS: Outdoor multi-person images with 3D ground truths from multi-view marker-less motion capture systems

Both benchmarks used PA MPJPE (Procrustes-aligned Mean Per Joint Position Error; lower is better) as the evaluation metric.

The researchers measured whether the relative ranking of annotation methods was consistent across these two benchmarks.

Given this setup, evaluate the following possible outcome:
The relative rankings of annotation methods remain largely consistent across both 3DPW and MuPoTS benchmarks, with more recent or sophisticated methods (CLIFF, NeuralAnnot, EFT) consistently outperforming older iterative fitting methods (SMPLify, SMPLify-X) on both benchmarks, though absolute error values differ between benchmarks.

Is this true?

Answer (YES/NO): YES